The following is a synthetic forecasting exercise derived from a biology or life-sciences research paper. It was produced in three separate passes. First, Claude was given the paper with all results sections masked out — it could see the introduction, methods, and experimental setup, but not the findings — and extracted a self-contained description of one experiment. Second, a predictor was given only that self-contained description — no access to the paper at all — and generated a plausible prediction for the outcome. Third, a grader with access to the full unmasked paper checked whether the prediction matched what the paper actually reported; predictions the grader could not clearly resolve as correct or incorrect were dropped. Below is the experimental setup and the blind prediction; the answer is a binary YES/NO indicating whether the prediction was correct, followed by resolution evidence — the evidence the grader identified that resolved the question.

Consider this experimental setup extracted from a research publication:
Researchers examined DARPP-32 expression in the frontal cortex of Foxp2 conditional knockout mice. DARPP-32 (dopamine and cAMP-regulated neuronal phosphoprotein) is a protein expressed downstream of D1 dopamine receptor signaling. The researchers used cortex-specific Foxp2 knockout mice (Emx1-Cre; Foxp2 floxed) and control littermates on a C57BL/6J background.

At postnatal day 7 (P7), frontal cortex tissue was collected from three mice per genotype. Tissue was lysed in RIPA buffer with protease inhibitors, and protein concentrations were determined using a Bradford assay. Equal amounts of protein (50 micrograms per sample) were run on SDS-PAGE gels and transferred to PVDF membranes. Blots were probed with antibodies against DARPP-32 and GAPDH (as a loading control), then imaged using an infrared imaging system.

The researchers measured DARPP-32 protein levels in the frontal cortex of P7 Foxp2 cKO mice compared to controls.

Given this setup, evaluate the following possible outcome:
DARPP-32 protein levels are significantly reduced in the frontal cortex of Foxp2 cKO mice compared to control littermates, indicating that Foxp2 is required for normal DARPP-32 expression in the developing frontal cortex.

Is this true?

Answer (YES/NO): YES